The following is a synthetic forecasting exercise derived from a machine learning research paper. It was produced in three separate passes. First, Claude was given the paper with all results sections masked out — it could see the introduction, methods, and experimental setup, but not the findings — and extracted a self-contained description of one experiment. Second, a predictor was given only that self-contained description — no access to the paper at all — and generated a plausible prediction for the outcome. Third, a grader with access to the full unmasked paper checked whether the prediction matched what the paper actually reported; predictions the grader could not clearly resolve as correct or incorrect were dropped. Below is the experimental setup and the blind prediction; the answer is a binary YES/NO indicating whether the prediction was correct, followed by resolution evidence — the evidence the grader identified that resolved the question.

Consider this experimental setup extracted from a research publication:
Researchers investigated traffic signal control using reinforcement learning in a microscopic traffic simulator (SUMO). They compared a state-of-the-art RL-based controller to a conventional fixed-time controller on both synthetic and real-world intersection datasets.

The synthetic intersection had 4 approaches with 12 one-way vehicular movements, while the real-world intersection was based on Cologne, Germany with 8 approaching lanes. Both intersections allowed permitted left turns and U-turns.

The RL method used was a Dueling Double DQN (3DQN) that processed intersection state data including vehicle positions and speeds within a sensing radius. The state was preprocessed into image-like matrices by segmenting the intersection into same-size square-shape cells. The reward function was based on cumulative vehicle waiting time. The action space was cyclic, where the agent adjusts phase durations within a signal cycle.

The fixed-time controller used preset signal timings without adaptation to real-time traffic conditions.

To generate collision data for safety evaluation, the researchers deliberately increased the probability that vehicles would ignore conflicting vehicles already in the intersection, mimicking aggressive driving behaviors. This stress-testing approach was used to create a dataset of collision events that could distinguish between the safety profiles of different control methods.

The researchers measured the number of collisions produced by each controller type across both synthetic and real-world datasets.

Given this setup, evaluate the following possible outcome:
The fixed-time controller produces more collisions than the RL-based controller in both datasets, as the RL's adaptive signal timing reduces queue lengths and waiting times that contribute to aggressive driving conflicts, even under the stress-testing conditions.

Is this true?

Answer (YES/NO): NO